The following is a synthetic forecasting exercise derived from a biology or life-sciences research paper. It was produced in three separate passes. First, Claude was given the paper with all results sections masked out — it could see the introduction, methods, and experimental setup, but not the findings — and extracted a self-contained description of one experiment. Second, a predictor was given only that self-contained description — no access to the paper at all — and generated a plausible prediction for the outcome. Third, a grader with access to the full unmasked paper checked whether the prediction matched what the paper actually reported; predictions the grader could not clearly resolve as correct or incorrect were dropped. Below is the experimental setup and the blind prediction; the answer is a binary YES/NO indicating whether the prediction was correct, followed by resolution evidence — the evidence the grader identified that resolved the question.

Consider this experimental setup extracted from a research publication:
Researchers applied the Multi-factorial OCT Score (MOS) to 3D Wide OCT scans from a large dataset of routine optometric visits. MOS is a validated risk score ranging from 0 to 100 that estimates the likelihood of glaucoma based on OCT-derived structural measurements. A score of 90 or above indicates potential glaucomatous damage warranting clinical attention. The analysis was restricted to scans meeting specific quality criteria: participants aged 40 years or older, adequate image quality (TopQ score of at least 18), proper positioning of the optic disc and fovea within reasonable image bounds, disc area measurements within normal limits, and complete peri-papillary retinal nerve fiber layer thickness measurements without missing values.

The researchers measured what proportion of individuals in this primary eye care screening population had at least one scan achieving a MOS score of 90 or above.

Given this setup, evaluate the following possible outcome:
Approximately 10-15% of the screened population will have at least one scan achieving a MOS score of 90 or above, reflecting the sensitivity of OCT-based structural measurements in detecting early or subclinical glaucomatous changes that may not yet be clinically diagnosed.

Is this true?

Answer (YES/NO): NO